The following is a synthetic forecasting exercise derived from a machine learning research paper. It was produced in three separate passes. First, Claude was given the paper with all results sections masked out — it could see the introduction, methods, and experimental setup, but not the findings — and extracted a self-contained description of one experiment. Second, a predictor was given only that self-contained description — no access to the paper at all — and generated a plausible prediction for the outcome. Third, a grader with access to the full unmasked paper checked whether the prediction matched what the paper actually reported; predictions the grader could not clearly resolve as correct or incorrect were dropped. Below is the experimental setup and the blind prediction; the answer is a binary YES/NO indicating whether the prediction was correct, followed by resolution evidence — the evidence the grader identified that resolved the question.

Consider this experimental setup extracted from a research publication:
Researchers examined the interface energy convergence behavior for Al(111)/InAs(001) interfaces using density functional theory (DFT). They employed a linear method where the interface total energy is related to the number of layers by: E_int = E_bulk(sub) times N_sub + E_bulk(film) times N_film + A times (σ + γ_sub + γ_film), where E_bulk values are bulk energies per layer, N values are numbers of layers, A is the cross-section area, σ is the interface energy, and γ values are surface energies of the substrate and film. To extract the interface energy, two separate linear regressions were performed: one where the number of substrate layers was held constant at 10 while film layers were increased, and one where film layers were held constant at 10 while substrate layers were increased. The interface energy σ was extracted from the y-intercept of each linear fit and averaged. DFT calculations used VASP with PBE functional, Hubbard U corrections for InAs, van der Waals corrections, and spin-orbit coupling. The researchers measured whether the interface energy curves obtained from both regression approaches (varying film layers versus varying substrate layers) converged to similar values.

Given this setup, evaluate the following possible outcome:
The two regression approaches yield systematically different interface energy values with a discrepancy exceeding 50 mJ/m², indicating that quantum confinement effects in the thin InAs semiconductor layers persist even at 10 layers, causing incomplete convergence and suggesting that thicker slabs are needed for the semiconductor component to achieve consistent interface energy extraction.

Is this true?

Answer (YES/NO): NO